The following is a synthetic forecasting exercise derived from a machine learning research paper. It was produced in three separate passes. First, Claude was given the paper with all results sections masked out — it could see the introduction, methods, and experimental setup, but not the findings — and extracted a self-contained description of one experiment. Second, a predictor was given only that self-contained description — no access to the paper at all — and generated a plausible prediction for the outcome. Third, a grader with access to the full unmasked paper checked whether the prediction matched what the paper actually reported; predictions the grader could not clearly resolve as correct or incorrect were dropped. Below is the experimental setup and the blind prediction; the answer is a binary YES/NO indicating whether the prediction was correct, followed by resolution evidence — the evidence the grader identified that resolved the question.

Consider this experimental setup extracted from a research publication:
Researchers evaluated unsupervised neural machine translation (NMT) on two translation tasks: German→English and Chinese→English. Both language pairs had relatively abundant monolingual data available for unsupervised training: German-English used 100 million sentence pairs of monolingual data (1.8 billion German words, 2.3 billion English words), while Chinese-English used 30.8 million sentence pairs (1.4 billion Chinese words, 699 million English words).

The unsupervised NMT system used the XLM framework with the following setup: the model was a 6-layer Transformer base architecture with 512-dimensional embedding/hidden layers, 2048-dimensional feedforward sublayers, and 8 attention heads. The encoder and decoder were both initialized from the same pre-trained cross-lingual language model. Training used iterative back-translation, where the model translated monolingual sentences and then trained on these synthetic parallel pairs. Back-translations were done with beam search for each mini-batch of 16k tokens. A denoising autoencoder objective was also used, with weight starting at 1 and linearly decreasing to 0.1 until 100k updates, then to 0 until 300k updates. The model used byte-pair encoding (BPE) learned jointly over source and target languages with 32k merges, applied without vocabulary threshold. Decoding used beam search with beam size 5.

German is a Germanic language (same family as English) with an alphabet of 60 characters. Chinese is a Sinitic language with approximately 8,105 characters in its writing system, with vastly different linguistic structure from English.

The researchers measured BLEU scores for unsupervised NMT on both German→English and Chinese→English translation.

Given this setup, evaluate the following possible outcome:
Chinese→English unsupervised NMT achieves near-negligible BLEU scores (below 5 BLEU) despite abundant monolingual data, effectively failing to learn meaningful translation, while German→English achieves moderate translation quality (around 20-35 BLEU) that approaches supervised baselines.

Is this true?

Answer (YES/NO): NO